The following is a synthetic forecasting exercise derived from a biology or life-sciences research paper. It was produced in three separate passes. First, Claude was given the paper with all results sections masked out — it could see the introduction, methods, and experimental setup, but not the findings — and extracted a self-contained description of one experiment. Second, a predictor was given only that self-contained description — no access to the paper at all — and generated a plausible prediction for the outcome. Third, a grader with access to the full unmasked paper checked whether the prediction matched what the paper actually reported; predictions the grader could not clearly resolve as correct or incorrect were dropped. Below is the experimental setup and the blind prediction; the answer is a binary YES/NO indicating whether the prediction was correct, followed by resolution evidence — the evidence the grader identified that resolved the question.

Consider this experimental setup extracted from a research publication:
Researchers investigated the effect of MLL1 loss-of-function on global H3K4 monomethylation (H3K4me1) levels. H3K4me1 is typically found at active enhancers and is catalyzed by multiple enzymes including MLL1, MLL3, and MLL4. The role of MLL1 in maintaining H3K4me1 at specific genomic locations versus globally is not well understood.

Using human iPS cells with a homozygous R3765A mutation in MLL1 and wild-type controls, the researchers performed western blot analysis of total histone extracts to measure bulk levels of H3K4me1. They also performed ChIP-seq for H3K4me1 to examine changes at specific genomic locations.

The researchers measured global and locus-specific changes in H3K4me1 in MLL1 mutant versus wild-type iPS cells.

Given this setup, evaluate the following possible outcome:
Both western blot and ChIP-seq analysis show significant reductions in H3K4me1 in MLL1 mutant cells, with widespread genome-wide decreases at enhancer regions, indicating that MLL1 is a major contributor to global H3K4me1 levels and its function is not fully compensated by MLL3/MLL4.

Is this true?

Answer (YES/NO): NO